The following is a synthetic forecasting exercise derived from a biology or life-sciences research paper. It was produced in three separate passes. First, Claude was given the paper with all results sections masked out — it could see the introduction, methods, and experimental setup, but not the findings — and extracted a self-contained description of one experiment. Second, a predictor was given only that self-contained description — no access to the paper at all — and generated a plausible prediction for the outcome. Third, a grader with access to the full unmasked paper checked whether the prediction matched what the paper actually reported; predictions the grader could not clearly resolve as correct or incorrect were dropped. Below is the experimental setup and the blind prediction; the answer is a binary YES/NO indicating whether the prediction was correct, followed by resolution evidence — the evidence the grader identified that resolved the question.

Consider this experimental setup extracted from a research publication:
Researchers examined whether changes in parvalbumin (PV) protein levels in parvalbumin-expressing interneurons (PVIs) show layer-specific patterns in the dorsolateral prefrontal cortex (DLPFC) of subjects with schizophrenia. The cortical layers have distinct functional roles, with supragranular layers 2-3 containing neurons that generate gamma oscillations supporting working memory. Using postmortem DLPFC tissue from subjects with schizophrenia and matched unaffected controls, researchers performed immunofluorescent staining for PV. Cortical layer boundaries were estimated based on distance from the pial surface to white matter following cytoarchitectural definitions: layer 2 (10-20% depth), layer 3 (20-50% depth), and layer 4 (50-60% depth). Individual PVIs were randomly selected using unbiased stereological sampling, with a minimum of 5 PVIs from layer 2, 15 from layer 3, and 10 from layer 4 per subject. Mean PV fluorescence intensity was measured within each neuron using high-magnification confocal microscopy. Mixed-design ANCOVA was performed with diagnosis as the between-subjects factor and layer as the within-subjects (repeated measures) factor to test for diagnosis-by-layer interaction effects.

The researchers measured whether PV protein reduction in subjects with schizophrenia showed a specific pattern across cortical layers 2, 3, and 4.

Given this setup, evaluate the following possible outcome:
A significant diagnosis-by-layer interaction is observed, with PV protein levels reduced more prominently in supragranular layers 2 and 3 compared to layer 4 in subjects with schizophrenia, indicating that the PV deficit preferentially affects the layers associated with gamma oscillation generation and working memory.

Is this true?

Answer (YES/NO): NO